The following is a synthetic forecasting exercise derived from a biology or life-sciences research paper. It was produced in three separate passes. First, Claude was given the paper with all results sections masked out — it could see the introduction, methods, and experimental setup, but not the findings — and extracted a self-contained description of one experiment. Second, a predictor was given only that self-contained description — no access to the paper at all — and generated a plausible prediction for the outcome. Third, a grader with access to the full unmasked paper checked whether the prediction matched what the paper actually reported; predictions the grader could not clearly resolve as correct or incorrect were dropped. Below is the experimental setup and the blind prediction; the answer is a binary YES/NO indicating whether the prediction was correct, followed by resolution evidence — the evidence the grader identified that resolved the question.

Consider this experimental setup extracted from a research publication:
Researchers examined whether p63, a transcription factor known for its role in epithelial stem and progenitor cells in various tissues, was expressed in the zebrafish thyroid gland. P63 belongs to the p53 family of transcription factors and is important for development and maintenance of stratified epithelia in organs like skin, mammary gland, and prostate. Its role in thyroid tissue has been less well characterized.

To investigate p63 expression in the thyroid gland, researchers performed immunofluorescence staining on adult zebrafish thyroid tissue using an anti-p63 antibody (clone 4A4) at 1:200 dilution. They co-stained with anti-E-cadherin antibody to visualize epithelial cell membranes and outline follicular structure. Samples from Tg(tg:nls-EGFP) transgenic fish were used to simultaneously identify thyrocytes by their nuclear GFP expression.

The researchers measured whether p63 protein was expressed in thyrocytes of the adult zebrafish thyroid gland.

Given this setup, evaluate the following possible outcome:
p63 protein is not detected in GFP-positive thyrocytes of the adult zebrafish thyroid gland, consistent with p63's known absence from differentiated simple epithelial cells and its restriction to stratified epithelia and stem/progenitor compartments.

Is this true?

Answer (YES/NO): YES